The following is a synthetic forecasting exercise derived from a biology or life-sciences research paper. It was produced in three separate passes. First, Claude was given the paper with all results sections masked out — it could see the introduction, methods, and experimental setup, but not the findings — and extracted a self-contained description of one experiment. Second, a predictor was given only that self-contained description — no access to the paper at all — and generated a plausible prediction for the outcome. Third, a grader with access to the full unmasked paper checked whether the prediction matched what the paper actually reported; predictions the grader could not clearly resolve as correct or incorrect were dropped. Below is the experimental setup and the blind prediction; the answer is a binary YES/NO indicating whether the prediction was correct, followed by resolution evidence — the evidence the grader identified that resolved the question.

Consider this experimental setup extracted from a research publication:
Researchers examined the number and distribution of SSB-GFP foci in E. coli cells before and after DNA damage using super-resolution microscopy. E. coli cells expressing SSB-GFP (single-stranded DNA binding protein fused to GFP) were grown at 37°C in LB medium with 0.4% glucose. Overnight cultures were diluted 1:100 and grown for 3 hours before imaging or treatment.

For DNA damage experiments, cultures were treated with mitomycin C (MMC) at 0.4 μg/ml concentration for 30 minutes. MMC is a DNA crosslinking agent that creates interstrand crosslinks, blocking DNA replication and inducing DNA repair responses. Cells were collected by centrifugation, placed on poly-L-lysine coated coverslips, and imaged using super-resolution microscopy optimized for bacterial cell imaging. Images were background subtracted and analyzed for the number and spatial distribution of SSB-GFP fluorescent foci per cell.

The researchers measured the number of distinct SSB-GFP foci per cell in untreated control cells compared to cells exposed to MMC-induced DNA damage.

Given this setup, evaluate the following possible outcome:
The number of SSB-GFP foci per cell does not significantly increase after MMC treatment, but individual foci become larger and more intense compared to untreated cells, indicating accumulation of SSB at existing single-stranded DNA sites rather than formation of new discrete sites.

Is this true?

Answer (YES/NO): NO